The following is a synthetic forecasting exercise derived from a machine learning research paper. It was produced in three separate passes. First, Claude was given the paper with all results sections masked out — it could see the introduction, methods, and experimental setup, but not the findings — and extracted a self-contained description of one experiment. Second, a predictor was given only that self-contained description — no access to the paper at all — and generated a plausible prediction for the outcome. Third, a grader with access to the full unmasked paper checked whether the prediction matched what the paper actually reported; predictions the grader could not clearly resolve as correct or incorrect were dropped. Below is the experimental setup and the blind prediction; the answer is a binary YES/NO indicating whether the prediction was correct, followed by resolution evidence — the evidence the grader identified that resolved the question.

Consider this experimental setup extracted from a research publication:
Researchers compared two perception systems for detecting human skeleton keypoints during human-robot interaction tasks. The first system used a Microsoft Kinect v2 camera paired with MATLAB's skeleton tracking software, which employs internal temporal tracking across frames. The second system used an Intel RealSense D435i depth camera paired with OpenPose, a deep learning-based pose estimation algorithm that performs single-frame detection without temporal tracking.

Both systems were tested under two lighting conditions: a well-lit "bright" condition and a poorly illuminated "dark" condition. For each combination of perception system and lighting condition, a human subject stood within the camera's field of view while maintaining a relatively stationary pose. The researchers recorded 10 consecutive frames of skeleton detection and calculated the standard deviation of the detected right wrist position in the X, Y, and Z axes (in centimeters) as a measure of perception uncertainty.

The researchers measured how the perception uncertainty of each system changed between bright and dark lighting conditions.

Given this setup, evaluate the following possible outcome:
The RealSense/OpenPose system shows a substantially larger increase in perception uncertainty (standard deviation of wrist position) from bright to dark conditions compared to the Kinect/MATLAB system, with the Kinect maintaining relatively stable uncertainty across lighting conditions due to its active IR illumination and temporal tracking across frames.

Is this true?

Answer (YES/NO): NO